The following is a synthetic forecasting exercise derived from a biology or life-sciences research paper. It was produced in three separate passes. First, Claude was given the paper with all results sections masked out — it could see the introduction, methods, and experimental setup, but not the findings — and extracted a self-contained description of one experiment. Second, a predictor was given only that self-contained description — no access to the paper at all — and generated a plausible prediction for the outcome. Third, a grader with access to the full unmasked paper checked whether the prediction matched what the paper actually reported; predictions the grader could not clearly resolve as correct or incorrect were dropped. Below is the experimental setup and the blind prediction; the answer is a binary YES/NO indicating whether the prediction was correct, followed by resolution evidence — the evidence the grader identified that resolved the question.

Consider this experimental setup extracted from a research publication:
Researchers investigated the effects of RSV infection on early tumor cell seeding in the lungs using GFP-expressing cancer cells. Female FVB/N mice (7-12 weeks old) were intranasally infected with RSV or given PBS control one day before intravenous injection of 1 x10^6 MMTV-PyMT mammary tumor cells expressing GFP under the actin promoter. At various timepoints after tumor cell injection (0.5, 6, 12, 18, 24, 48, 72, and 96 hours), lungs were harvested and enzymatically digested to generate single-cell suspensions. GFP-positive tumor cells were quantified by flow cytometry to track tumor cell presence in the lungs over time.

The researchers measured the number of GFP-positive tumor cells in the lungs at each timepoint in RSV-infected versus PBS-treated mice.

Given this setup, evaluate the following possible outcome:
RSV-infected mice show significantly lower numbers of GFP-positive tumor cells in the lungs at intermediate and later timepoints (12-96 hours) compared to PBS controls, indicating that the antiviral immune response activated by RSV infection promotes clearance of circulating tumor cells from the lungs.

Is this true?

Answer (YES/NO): NO